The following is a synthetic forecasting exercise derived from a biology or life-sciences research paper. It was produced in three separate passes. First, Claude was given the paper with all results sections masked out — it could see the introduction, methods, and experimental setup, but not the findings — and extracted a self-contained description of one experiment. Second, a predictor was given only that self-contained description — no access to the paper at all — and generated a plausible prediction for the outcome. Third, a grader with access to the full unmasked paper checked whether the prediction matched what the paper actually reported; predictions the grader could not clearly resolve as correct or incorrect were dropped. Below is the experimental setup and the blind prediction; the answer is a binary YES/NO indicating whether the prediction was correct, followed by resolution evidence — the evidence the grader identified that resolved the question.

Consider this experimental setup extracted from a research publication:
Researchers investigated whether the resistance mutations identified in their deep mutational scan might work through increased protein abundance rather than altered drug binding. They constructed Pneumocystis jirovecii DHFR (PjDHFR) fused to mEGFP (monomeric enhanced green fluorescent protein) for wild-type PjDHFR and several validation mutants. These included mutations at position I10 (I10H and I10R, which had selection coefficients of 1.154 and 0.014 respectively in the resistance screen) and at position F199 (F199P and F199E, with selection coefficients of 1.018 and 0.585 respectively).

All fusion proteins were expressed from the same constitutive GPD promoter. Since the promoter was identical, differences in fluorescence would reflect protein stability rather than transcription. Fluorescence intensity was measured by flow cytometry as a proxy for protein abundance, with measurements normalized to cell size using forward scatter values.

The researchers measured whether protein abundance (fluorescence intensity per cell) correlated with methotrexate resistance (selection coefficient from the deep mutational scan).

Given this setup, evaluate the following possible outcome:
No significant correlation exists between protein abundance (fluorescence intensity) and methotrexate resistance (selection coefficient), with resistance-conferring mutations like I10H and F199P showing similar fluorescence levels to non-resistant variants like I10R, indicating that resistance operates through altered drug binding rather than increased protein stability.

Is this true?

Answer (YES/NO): NO